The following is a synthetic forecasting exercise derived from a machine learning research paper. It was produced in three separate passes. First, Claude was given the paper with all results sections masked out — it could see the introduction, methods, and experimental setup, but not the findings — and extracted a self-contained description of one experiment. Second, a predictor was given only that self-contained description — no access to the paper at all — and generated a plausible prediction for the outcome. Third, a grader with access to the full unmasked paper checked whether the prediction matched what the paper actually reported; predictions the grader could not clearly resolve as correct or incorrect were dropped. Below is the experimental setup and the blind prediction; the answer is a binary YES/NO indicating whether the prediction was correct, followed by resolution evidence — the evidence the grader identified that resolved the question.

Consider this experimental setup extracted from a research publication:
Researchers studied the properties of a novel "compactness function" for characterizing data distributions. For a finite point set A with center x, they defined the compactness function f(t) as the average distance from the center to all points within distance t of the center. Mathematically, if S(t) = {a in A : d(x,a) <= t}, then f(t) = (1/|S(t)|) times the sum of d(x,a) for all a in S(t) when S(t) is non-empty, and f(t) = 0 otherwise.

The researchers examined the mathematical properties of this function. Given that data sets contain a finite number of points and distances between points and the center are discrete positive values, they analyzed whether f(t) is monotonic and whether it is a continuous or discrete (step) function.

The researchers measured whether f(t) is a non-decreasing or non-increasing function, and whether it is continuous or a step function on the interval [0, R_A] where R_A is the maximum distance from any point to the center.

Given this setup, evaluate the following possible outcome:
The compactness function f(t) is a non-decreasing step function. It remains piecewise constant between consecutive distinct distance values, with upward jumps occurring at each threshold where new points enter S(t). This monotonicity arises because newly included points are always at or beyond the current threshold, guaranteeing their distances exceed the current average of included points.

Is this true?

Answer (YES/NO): YES